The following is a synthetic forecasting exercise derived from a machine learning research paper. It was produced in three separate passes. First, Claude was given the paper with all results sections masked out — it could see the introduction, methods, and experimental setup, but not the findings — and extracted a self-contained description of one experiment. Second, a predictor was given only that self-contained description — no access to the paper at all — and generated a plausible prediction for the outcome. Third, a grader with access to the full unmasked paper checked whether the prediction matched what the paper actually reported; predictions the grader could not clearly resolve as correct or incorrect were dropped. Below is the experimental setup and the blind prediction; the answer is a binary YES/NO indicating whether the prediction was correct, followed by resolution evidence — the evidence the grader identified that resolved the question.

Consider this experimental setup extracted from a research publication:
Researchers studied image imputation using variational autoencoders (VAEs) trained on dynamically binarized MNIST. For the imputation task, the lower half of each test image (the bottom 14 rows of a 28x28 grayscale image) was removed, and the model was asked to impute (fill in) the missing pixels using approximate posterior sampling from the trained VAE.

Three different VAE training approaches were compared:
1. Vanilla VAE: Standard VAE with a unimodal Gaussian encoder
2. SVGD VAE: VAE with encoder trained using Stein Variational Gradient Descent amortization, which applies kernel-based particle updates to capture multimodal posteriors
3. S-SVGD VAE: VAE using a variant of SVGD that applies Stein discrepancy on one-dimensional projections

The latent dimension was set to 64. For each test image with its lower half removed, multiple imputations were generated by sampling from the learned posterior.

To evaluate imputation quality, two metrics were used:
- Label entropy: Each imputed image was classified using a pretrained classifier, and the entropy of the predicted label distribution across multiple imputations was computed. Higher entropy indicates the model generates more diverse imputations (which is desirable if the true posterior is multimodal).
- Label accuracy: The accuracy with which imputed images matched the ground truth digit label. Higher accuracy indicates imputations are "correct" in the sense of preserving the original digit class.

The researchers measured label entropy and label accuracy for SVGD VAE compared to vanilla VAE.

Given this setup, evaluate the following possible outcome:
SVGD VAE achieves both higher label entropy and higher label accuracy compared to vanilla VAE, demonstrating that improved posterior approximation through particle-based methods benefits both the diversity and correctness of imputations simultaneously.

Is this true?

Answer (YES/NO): NO